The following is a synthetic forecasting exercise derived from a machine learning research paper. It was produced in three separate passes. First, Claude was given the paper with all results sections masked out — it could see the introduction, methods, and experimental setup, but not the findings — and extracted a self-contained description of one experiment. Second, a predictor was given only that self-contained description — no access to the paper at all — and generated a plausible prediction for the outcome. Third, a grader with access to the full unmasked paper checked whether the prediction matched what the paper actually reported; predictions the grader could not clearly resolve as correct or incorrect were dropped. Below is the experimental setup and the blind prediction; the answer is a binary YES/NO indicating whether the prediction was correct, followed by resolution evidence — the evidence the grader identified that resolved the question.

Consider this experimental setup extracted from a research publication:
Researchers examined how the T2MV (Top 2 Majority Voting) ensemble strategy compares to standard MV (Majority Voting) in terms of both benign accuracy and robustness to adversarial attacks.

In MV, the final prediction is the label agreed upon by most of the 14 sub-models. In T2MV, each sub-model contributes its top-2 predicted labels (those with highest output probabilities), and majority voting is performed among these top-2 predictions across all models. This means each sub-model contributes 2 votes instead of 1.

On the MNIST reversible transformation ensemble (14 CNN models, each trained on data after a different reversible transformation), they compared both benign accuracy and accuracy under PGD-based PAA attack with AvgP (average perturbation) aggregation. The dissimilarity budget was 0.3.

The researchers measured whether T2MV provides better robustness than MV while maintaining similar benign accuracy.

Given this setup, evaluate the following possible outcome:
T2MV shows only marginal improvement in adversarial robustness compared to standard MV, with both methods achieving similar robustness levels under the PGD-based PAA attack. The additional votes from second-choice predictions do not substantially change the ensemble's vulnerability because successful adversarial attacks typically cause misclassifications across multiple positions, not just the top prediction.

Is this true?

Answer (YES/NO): NO